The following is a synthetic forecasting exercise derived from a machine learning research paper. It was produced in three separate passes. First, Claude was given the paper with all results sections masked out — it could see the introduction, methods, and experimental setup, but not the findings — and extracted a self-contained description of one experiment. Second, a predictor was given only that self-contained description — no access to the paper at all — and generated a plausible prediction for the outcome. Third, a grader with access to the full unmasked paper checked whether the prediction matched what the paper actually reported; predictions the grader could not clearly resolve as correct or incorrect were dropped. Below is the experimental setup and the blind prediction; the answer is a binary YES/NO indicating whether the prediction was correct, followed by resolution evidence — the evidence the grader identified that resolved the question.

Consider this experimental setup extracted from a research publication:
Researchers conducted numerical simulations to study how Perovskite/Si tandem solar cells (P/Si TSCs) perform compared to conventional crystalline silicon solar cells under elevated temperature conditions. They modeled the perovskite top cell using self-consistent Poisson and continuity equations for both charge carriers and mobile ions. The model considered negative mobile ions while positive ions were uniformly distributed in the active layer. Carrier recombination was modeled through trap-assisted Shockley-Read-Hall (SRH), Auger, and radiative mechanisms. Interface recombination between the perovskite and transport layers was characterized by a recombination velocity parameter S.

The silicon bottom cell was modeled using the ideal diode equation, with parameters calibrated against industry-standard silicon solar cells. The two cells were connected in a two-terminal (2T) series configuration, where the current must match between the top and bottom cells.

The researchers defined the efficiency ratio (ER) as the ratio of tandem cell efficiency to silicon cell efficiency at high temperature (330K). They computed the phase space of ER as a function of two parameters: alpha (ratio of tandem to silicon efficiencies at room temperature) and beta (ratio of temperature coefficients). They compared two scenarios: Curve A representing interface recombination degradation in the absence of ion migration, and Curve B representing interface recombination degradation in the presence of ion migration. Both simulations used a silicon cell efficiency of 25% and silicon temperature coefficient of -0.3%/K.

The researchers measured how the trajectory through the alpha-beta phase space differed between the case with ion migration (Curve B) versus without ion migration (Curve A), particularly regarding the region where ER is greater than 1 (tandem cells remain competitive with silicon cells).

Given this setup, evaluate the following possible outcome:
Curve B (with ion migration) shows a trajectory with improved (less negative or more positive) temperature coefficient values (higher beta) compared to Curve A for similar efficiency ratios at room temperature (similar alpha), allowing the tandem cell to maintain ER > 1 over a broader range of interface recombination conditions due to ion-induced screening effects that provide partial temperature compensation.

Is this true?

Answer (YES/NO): NO